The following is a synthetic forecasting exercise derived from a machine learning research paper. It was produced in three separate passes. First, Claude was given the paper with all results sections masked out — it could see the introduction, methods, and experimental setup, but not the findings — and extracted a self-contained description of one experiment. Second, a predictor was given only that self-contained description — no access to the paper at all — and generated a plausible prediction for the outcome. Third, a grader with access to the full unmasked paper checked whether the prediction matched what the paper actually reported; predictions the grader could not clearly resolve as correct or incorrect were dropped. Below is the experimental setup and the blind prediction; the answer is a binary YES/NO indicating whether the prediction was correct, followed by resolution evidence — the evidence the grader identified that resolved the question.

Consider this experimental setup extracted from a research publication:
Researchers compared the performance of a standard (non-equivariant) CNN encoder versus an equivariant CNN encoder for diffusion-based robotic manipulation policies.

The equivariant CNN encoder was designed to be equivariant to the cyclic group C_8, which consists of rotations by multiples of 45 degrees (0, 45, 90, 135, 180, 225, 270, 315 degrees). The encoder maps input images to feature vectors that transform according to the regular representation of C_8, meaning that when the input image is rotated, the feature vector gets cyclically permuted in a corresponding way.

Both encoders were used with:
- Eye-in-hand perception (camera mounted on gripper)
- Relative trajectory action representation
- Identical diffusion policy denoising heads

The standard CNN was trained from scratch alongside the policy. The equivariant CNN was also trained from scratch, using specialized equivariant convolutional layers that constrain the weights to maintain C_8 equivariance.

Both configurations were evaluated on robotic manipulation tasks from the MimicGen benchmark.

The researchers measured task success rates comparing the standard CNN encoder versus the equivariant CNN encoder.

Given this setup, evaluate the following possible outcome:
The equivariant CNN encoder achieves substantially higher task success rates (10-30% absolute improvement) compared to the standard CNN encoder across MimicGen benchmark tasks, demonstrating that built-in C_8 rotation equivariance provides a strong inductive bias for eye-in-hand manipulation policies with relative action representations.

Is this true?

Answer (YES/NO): NO